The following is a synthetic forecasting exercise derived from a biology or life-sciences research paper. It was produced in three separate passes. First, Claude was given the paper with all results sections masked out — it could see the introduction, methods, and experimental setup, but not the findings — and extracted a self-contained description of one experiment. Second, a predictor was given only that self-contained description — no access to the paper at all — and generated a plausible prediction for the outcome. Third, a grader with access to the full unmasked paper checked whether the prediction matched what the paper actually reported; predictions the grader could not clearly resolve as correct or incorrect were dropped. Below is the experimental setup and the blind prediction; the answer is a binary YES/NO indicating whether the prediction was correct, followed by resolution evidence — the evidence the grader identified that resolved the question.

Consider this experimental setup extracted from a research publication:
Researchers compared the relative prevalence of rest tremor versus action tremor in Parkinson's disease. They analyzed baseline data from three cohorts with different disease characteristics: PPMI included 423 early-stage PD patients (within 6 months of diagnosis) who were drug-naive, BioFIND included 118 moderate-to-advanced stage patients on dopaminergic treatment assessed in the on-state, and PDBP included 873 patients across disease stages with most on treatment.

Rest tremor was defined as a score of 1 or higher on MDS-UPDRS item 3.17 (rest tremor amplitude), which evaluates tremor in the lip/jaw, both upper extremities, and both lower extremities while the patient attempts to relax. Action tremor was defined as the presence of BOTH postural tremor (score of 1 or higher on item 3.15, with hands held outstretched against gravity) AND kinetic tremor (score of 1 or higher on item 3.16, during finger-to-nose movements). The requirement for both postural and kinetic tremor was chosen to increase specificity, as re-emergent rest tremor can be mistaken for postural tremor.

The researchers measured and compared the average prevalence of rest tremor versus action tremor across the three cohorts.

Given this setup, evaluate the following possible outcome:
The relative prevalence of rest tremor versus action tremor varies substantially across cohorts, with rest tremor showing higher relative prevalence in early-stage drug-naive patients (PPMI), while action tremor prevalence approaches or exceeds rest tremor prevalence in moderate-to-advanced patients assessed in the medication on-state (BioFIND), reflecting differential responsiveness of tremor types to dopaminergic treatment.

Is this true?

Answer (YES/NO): NO